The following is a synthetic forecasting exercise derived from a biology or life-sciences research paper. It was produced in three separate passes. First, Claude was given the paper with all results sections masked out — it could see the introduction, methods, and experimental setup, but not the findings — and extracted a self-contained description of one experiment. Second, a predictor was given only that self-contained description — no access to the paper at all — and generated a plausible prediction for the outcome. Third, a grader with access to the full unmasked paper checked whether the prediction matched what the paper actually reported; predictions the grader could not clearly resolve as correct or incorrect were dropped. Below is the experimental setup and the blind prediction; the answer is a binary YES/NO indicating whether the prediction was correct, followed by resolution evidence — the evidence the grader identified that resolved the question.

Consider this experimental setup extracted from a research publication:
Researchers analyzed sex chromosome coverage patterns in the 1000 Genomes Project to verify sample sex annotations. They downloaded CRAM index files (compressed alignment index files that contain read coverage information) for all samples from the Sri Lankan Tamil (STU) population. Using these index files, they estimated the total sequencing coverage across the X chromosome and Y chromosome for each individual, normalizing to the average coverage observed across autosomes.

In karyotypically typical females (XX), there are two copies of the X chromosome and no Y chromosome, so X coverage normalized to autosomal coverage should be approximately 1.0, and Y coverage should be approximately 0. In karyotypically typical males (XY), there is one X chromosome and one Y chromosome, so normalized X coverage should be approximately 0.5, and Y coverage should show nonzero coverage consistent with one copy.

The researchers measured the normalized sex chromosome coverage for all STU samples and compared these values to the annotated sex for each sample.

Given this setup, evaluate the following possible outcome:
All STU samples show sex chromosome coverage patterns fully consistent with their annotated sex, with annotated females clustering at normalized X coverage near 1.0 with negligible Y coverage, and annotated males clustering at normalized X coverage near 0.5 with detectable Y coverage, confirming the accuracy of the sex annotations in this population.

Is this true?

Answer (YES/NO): NO